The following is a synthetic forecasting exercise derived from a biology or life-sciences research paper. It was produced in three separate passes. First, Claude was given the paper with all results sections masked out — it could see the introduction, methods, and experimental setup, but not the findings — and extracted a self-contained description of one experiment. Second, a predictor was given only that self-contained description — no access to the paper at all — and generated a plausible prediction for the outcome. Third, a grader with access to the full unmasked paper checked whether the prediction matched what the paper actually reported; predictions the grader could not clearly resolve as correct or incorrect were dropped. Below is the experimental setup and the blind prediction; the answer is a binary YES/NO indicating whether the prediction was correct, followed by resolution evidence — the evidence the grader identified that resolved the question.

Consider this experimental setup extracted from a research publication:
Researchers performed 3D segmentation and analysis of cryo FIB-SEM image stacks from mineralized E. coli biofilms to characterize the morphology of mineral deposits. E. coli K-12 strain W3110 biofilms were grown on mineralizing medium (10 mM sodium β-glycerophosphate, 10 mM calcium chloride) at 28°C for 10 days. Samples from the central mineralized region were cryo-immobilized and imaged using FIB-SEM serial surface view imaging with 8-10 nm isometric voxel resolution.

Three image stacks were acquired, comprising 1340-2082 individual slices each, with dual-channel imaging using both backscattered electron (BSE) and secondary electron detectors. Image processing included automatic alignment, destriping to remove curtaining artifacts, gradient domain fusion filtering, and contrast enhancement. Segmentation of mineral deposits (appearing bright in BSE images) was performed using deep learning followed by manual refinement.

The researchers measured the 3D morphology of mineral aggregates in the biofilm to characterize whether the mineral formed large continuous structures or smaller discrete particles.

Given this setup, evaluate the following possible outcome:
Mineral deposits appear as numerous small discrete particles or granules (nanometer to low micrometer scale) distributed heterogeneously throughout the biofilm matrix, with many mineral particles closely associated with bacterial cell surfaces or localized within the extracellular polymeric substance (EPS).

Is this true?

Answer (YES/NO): NO